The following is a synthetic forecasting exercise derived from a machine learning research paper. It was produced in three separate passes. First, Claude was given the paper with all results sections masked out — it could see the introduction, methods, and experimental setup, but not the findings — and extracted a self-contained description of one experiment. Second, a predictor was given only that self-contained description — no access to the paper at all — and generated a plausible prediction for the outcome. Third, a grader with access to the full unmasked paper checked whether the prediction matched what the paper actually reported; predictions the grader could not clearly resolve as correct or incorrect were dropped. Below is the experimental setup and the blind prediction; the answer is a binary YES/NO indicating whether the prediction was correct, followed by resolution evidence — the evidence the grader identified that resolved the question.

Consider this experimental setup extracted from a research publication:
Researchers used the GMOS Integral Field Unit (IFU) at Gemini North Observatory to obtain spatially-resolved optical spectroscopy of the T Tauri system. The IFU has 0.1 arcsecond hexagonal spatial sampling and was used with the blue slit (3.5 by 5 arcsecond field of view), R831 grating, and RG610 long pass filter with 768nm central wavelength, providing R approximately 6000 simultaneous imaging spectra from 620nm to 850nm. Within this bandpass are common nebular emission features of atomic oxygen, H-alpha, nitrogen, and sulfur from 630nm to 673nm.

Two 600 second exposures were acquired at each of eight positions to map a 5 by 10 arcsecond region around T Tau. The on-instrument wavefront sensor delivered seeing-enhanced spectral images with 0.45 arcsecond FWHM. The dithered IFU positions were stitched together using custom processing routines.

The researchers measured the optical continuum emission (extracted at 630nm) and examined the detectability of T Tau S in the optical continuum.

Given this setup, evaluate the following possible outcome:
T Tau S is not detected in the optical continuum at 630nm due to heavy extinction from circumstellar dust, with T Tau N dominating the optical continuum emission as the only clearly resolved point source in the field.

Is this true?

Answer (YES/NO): YES